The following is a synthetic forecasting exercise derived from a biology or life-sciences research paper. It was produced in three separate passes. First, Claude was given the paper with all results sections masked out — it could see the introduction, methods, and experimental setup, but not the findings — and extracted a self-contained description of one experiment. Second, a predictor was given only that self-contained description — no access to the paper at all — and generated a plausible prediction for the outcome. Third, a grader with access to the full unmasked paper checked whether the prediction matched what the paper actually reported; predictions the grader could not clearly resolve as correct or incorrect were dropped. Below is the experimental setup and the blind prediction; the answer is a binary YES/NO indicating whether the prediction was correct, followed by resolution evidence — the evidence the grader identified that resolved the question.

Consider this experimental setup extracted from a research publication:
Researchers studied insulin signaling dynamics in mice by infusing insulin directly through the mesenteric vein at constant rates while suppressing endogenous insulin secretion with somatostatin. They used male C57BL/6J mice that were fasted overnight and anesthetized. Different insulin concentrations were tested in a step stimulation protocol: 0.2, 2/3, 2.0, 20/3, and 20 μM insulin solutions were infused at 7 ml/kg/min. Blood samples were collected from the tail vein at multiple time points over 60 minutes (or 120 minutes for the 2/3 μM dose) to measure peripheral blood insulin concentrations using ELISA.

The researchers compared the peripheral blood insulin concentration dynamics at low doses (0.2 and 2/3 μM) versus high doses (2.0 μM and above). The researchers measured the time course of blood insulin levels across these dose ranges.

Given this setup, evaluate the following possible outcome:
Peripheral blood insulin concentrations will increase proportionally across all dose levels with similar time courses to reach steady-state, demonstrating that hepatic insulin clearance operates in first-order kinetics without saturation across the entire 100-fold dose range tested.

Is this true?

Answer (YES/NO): NO